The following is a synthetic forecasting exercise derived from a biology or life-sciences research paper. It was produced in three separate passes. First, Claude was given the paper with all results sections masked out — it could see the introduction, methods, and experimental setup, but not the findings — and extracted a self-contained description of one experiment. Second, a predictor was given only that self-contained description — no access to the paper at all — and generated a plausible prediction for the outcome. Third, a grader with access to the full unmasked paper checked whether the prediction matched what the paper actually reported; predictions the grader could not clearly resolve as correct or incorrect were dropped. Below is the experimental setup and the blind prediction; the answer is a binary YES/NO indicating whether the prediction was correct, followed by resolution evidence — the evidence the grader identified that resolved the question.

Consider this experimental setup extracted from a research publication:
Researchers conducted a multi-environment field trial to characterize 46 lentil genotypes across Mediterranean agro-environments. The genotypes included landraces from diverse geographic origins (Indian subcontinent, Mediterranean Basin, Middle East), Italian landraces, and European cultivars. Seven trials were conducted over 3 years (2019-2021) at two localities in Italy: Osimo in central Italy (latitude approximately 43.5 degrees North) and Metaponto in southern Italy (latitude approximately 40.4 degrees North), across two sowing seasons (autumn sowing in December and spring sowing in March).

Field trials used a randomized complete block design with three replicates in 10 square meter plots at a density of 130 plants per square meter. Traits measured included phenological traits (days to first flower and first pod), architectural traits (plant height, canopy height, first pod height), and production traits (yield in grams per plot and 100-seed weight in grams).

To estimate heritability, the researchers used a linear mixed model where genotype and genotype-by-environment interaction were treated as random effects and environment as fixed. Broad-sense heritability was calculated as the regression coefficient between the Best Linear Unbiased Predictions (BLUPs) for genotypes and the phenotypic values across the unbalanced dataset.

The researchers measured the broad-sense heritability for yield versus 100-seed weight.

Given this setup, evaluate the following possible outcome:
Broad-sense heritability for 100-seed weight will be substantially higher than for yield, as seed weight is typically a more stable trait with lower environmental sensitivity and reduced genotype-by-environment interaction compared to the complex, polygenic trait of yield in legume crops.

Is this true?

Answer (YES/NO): YES